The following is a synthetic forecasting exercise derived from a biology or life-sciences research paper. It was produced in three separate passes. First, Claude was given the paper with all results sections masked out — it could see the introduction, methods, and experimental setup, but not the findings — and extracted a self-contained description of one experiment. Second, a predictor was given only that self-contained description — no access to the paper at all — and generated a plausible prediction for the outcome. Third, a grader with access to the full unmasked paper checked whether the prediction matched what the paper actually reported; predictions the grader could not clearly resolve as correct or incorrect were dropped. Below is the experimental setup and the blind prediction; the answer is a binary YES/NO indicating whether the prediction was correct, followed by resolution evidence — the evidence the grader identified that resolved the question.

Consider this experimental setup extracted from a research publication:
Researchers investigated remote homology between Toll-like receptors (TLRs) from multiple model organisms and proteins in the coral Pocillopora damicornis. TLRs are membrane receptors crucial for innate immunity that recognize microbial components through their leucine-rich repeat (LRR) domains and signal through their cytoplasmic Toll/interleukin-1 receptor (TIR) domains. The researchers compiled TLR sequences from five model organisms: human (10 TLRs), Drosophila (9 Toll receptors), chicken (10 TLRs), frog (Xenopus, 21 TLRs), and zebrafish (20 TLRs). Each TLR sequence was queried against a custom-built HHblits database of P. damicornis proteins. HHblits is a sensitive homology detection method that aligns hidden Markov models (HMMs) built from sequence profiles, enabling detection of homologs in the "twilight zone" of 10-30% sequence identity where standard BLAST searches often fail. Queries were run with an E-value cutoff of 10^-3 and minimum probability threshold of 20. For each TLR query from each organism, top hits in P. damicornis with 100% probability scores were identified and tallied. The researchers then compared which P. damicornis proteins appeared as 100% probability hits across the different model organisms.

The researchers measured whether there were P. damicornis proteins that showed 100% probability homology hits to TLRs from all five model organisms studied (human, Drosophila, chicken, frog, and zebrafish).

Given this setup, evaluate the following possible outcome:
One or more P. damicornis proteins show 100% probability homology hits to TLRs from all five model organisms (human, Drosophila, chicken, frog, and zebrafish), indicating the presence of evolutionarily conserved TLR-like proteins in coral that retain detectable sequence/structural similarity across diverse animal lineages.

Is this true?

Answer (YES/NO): YES